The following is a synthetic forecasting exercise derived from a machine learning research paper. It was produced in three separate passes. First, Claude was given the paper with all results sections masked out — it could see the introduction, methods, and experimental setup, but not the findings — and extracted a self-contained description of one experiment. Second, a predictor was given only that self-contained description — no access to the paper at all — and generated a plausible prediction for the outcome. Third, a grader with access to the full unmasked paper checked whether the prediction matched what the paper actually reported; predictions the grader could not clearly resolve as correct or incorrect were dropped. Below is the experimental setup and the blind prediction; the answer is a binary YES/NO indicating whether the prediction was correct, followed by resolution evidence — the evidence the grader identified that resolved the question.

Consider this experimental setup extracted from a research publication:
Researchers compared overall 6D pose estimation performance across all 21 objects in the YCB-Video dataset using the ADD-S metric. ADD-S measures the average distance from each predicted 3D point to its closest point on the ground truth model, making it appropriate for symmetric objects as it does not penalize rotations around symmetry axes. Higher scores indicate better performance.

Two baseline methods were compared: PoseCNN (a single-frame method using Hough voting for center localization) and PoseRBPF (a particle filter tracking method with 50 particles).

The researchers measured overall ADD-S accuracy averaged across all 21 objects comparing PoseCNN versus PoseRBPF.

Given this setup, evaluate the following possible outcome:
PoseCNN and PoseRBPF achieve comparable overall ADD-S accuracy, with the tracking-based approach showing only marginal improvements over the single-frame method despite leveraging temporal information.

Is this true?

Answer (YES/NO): NO